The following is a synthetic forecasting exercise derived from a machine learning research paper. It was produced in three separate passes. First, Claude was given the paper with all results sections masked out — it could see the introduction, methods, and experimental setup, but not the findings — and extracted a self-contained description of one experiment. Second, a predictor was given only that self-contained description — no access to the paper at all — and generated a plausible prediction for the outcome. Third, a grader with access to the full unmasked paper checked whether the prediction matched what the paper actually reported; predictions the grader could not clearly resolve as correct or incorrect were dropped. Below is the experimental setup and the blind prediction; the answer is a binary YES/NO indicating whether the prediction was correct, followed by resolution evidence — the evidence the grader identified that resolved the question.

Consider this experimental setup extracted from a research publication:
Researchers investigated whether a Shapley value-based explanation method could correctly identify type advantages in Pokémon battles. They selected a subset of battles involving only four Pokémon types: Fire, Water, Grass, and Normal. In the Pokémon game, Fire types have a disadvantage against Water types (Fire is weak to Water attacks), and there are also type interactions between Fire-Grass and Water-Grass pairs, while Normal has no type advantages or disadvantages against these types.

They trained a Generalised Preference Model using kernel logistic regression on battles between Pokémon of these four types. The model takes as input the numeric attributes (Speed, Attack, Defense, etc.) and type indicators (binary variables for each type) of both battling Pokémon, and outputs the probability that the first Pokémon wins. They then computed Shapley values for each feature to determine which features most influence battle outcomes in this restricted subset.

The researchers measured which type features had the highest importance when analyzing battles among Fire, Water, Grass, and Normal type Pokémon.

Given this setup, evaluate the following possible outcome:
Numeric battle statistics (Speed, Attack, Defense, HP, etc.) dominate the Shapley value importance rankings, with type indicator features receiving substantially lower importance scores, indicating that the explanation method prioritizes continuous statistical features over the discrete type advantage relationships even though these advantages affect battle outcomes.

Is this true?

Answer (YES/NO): NO